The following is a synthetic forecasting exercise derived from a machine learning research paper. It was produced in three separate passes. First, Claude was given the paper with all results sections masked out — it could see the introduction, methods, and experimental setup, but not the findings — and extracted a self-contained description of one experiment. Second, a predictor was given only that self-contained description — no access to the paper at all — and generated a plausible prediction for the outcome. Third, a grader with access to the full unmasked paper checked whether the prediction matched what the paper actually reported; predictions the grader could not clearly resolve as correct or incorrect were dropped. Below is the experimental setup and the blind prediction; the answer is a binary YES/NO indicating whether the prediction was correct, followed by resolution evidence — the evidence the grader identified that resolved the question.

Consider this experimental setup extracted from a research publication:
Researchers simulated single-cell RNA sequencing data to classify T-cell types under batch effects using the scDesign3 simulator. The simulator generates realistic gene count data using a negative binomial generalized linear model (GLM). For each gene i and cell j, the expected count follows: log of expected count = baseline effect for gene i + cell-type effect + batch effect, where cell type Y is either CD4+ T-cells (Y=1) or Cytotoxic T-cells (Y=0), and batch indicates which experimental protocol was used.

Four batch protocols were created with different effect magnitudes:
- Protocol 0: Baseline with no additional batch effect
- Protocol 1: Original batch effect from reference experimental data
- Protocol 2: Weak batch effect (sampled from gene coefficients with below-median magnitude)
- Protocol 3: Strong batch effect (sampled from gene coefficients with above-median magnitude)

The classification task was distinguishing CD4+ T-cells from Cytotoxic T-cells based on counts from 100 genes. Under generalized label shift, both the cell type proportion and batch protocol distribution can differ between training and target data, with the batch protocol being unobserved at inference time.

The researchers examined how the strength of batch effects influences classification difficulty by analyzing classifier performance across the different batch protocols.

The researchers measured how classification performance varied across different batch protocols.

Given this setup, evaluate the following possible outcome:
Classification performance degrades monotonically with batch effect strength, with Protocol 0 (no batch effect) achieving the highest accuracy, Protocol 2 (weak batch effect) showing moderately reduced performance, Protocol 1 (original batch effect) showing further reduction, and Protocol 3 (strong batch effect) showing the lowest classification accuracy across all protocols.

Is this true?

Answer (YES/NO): NO